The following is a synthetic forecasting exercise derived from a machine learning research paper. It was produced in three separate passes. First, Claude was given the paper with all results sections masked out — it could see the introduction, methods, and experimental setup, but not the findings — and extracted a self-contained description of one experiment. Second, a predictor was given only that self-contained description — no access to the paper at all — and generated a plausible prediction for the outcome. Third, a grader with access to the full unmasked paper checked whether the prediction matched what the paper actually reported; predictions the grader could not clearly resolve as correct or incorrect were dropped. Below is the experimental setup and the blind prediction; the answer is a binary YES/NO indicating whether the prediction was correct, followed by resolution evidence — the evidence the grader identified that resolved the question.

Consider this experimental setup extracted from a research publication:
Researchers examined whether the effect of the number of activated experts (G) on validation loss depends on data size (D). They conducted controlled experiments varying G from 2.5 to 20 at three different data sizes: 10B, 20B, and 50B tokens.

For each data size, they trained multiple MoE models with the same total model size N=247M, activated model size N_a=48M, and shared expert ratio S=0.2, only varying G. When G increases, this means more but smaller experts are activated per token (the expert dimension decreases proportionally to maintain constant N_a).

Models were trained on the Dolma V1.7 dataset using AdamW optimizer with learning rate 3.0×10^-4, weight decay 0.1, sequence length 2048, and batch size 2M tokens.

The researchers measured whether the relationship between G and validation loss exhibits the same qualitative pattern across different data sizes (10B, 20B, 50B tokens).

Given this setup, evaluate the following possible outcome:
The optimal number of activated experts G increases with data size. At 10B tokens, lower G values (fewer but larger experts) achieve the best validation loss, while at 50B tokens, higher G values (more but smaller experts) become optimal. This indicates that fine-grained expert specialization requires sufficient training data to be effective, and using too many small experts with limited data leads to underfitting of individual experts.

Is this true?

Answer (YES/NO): NO